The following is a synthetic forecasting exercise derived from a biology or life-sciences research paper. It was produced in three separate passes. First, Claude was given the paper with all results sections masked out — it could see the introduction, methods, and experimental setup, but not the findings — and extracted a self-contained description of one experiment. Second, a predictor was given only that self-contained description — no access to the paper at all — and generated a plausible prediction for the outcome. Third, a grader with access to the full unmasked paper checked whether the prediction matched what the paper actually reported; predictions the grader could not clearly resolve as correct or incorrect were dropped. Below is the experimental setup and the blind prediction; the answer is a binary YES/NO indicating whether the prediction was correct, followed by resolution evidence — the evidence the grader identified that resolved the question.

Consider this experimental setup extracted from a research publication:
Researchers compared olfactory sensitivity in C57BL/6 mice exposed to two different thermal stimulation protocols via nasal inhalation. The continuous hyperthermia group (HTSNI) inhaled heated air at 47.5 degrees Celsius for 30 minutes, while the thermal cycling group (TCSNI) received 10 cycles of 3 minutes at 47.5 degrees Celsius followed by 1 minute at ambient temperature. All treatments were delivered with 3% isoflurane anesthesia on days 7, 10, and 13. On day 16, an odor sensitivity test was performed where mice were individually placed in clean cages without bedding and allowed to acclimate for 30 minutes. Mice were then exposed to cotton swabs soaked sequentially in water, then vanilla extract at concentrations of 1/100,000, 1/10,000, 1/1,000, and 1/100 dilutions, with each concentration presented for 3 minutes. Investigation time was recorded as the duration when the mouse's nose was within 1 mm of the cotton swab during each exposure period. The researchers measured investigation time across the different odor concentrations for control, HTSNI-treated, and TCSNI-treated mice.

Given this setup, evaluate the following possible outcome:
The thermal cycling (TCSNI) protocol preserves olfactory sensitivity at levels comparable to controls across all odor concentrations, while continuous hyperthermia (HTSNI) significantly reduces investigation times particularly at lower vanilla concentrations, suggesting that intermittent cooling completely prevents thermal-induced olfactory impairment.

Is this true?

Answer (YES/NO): NO